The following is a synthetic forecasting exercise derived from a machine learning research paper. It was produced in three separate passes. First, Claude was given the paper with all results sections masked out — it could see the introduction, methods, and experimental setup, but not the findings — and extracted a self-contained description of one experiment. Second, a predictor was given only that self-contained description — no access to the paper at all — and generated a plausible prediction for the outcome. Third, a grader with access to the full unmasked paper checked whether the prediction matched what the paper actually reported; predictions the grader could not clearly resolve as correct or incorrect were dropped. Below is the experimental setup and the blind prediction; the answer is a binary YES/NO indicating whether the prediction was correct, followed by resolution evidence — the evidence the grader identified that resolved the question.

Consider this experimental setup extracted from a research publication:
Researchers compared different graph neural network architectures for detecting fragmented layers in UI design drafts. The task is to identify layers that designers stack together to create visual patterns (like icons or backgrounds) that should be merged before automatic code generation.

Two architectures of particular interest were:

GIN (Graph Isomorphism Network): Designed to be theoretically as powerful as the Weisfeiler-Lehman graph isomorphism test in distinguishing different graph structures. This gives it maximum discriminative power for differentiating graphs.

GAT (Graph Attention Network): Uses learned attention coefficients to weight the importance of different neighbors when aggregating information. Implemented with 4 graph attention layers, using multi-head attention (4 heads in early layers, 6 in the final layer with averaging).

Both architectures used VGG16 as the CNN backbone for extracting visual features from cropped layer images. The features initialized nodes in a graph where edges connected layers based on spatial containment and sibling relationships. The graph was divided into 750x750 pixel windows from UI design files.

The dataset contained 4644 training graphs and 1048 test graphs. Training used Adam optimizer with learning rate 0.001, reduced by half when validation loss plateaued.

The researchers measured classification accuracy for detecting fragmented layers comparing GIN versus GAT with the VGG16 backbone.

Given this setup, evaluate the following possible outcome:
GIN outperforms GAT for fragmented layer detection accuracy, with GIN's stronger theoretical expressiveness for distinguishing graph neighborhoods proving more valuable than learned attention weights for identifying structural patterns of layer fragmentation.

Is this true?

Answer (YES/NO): NO